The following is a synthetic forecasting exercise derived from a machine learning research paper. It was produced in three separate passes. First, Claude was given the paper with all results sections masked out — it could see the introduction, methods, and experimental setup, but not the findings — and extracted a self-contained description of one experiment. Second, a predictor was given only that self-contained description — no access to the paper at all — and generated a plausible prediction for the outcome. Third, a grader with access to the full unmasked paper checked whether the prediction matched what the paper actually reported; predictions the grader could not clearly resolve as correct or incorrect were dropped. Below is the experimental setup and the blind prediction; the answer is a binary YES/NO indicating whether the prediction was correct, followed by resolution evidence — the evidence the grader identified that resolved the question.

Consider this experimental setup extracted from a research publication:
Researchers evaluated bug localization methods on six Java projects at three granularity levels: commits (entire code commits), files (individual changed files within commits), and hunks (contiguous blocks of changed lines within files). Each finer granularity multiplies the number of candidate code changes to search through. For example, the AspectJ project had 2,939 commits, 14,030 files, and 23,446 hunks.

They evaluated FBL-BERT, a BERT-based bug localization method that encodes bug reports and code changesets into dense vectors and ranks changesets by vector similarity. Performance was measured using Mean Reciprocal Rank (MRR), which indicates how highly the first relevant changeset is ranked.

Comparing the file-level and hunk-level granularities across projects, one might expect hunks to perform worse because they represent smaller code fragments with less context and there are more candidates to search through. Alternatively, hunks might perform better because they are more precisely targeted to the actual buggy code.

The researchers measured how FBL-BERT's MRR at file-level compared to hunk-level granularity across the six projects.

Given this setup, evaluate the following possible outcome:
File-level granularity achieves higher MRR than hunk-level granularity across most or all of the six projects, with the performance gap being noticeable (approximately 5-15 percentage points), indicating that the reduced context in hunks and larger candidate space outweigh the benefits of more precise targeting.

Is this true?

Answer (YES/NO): NO